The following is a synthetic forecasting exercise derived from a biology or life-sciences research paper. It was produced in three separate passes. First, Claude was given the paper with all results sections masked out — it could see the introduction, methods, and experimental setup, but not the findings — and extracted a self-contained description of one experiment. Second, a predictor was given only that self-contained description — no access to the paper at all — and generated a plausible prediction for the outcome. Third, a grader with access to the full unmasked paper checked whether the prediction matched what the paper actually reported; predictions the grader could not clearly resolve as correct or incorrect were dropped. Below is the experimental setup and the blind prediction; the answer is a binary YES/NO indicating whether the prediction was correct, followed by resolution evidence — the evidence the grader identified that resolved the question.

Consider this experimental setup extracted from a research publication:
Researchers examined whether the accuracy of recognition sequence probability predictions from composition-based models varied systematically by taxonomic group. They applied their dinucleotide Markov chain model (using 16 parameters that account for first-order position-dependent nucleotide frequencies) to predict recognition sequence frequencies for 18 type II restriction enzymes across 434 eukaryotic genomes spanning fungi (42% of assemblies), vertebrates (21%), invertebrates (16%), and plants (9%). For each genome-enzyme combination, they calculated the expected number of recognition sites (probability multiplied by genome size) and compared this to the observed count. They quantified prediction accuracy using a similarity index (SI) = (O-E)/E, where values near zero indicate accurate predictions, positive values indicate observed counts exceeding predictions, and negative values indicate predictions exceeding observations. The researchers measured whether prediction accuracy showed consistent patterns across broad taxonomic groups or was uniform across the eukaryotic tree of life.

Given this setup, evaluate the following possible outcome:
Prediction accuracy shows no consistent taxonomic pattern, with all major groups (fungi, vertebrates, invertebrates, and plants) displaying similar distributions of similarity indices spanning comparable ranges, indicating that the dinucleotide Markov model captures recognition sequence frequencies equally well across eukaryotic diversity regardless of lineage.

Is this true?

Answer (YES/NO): NO